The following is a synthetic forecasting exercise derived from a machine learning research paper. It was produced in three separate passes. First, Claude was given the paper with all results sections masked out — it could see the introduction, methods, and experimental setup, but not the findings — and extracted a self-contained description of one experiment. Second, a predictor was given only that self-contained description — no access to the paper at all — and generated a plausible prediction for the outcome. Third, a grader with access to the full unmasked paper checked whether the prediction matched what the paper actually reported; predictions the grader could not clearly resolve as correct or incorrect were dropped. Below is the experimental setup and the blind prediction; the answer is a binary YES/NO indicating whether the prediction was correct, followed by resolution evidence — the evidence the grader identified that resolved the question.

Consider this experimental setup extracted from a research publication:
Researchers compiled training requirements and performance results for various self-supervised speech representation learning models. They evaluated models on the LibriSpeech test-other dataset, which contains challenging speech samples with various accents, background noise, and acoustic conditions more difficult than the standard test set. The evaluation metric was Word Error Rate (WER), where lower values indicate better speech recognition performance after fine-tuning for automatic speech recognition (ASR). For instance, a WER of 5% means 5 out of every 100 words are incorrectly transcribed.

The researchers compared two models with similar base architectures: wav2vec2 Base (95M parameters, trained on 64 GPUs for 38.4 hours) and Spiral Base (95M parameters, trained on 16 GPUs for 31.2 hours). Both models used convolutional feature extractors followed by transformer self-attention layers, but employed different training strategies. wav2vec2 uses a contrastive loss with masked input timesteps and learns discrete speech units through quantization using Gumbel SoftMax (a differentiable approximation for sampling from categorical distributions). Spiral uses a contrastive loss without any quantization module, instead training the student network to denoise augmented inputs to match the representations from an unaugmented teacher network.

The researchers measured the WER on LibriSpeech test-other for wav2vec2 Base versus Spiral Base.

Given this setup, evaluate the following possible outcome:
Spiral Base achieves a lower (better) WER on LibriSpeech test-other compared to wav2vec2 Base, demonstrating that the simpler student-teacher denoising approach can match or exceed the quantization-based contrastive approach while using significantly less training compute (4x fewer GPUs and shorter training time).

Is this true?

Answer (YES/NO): NO